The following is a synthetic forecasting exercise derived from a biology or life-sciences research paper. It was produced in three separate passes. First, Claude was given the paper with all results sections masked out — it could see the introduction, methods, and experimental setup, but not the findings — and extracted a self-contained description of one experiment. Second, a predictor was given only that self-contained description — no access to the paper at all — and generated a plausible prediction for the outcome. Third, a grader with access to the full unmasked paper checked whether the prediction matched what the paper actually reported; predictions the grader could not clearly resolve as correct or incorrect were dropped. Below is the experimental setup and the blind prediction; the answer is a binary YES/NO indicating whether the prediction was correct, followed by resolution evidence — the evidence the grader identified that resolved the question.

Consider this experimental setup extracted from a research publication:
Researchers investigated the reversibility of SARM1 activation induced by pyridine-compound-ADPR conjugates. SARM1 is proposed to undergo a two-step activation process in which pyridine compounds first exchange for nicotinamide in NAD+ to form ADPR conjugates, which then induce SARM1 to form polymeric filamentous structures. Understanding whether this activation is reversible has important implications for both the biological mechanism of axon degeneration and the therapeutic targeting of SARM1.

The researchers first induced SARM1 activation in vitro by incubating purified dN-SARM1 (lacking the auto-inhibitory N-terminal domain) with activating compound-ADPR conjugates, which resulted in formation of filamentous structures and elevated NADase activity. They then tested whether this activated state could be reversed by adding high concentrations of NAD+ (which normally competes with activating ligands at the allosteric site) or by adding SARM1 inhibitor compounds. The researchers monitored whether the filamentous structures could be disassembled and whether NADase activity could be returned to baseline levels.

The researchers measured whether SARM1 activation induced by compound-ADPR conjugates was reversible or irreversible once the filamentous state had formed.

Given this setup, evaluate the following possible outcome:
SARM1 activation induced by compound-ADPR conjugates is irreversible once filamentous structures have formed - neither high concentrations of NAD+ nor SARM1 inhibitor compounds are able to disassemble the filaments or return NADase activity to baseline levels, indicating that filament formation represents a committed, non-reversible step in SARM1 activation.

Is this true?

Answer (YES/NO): YES